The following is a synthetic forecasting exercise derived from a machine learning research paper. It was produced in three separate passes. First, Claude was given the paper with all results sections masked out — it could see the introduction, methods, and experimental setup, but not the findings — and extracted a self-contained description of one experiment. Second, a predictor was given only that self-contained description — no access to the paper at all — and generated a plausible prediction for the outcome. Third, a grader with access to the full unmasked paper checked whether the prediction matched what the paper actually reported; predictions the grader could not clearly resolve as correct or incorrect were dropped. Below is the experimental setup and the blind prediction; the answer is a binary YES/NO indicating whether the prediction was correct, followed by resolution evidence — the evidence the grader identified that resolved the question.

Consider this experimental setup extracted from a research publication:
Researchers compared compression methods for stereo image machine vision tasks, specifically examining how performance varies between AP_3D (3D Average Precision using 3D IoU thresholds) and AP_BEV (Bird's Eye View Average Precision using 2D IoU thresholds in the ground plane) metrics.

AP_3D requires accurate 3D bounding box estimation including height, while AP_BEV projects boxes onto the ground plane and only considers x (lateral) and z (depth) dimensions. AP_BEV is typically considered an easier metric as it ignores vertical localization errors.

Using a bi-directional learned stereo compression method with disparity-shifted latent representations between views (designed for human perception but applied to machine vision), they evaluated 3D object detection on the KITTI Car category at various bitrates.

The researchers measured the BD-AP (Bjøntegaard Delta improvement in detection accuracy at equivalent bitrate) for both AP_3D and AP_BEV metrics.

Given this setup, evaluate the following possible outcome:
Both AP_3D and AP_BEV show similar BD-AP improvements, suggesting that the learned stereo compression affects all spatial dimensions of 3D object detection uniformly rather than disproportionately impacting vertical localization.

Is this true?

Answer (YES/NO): YES